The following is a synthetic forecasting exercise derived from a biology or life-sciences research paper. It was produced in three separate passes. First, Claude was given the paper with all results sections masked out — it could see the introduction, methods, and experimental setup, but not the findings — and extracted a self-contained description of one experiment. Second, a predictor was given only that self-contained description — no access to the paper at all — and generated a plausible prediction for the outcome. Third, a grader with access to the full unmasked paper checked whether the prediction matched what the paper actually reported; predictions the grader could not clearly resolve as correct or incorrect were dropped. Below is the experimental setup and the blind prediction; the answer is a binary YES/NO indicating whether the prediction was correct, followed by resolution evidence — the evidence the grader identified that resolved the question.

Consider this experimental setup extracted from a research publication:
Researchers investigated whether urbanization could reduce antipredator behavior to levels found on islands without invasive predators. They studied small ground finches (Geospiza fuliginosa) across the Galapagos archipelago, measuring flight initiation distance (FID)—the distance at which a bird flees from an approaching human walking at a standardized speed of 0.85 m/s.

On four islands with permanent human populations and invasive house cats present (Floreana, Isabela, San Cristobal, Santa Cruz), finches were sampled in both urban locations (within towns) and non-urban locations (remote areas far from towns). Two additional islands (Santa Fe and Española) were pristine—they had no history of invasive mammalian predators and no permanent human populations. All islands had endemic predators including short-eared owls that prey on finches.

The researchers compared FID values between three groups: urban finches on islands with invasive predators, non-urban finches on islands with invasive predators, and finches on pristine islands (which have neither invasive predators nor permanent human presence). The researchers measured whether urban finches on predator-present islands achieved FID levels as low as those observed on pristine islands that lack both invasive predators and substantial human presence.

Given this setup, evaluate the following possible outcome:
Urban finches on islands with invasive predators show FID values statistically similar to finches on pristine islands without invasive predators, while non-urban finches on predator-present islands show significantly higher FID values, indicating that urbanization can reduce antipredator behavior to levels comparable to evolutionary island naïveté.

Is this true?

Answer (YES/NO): NO